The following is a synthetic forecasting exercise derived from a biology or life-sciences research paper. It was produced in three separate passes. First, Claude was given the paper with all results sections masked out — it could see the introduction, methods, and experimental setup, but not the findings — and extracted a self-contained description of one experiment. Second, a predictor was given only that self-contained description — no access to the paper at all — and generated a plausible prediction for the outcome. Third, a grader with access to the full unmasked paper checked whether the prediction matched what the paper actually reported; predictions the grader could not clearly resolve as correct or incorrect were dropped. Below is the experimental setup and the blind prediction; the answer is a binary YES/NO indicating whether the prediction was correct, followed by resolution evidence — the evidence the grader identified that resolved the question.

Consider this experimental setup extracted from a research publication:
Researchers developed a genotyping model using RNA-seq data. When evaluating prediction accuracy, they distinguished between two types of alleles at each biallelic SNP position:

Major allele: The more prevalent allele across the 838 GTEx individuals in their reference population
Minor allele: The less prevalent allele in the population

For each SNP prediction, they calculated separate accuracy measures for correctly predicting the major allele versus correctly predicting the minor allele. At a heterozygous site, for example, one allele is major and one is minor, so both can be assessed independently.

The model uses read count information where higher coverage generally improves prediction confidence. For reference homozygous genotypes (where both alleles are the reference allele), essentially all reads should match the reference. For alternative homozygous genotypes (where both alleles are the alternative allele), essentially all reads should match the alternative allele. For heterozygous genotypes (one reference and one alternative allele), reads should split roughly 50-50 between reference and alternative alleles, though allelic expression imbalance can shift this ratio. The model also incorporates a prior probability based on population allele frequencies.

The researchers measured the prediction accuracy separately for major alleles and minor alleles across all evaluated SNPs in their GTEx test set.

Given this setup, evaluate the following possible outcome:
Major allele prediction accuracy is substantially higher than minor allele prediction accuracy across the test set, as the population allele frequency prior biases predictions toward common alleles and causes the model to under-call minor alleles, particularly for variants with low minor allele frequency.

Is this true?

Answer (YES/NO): NO